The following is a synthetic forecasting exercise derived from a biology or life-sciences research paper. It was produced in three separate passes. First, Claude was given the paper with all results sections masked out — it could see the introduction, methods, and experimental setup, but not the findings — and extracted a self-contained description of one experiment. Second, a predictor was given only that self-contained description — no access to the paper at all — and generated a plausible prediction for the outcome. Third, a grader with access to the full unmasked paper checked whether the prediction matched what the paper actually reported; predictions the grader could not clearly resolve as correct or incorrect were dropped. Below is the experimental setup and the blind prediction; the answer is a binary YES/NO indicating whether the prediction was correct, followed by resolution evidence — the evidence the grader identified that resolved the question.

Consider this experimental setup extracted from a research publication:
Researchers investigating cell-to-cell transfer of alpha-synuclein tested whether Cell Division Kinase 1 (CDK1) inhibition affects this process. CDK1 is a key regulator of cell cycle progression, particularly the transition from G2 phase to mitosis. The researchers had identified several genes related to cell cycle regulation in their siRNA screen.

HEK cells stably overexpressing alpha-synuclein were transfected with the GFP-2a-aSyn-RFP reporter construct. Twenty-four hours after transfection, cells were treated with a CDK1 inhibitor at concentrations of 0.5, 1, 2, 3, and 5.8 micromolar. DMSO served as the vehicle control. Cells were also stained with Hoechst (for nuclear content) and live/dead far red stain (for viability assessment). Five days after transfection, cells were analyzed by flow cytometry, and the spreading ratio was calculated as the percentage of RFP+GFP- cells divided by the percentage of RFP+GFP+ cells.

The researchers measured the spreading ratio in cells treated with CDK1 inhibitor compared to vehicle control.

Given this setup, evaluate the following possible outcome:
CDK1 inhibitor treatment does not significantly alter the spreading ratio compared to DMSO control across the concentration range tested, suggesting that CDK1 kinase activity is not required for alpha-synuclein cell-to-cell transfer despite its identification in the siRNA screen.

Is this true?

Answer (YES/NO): NO